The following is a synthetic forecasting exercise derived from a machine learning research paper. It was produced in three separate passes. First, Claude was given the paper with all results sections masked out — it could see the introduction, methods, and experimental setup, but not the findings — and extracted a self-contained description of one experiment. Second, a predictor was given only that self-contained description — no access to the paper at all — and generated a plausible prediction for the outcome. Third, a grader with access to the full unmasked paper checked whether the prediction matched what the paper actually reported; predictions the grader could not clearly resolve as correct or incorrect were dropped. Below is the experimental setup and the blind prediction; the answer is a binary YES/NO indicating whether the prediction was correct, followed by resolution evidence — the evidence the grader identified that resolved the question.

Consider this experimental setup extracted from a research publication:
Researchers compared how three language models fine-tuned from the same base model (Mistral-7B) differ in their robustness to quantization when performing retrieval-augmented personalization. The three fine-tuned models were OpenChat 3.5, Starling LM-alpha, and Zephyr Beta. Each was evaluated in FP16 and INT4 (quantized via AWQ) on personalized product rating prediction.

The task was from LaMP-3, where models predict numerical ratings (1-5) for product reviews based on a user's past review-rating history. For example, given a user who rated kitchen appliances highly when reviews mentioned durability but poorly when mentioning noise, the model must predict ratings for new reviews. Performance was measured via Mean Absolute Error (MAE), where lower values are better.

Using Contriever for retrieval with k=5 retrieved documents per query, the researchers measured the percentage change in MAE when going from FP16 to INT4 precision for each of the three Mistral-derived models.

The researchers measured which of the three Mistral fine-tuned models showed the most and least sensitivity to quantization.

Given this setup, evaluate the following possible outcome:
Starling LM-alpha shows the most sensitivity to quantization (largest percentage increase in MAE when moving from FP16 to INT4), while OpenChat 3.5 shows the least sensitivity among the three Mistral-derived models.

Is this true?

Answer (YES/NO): NO